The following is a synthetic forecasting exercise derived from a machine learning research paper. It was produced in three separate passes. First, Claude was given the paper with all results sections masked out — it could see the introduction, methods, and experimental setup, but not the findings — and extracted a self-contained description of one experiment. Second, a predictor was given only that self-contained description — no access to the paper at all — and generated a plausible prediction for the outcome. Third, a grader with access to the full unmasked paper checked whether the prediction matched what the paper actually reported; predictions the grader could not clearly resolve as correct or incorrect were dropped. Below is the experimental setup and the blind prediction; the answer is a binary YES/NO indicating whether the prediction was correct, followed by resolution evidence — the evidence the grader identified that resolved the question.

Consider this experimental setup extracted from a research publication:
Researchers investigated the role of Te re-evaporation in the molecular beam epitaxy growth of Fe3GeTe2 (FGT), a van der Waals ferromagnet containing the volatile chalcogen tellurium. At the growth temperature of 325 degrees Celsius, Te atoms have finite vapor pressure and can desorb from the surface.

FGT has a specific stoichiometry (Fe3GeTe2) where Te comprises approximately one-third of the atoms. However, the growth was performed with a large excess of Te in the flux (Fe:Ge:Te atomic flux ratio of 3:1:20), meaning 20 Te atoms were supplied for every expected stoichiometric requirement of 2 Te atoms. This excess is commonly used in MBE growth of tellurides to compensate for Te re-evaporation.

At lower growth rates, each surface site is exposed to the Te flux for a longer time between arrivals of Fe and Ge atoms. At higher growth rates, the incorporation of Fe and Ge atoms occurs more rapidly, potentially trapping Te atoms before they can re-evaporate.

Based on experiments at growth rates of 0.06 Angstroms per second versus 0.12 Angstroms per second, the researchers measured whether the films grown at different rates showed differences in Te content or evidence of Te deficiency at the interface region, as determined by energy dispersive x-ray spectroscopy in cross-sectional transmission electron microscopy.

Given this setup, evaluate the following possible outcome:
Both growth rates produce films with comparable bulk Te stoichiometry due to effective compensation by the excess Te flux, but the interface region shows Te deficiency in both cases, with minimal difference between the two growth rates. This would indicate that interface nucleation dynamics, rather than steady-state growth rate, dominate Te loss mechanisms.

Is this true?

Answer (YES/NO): NO